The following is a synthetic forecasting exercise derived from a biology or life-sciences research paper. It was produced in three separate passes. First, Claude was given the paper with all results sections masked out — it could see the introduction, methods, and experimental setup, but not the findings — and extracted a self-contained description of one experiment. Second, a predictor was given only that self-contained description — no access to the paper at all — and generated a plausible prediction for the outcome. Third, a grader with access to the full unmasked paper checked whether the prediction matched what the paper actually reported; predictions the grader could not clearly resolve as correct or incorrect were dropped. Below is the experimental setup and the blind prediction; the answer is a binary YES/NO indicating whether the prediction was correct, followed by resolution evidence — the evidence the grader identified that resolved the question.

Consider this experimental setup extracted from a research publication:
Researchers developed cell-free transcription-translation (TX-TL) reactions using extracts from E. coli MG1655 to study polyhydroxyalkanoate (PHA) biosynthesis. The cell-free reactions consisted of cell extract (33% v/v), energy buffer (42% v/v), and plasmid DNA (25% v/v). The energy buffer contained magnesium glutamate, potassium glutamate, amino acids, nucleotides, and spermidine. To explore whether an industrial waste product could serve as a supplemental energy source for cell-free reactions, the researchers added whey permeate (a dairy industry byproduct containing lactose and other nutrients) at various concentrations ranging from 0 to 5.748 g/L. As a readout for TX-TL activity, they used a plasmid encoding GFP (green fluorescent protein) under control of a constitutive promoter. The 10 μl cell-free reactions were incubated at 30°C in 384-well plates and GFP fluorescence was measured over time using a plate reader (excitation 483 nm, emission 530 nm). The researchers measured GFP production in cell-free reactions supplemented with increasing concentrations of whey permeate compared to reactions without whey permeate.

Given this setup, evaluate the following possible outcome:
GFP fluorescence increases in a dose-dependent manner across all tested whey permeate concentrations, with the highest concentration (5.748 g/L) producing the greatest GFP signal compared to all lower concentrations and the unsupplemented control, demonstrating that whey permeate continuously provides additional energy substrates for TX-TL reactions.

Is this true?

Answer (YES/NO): NO